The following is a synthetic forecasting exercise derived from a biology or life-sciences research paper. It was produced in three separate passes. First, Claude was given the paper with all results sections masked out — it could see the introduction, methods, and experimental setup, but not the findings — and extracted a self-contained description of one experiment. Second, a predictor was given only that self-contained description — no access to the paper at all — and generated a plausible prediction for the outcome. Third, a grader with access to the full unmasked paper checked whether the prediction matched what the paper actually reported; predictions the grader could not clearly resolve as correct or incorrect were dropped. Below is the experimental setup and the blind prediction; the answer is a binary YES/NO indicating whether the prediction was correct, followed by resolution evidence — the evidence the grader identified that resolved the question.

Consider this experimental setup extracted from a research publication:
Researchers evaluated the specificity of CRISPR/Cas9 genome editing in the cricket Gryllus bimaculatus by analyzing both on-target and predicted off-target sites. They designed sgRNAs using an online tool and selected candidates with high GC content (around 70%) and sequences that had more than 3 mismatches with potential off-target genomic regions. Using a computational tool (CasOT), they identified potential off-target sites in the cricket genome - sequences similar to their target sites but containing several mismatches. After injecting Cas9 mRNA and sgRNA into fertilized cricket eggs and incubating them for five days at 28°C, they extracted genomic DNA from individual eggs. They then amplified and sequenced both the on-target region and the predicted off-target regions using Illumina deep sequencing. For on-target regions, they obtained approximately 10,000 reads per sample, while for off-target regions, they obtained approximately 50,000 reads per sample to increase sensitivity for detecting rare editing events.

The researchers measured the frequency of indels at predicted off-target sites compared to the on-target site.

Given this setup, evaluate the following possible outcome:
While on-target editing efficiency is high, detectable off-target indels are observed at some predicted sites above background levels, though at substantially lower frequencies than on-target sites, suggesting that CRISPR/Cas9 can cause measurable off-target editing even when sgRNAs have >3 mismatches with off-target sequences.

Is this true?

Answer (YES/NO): NO